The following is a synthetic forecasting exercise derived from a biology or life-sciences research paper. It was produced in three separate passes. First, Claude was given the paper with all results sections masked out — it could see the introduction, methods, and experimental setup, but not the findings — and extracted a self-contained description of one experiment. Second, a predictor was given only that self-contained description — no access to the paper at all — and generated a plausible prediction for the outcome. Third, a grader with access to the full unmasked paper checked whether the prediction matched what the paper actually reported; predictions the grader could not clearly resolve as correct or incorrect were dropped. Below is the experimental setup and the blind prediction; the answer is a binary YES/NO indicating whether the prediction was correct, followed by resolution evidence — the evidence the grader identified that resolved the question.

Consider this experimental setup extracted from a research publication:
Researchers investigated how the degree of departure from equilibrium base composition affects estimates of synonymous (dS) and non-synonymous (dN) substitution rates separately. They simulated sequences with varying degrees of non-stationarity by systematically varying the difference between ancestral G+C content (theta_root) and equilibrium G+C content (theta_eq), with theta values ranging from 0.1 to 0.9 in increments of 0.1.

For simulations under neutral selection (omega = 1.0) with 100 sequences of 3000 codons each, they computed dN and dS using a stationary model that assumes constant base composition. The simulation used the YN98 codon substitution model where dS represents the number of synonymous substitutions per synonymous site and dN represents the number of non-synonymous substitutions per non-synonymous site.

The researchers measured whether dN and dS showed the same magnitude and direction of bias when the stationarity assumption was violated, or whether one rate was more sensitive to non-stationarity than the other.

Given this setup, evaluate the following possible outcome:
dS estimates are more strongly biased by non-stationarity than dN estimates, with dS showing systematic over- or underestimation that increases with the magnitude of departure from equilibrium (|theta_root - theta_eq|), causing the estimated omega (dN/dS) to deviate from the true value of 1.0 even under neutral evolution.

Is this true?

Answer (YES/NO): NO